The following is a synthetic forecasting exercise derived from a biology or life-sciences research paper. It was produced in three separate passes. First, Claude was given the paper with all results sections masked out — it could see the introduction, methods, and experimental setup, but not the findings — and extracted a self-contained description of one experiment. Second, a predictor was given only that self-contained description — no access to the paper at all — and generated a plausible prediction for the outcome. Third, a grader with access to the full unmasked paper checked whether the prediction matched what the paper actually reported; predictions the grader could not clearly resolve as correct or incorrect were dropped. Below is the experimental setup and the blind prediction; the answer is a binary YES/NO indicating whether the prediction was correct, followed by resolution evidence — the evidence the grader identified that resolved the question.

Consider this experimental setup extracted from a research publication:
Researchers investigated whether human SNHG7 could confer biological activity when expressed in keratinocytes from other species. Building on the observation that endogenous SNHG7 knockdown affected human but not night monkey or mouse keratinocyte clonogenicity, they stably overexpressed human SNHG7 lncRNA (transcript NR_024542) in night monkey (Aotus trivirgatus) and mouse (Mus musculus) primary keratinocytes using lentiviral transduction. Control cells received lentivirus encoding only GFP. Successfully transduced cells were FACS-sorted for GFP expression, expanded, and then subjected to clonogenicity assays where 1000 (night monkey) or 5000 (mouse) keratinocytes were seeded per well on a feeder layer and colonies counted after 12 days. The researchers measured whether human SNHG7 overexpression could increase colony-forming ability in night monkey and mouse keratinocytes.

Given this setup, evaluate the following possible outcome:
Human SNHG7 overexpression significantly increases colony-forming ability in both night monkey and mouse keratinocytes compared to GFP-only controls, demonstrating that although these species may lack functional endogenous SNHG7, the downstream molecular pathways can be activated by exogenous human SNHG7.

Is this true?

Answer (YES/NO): NO